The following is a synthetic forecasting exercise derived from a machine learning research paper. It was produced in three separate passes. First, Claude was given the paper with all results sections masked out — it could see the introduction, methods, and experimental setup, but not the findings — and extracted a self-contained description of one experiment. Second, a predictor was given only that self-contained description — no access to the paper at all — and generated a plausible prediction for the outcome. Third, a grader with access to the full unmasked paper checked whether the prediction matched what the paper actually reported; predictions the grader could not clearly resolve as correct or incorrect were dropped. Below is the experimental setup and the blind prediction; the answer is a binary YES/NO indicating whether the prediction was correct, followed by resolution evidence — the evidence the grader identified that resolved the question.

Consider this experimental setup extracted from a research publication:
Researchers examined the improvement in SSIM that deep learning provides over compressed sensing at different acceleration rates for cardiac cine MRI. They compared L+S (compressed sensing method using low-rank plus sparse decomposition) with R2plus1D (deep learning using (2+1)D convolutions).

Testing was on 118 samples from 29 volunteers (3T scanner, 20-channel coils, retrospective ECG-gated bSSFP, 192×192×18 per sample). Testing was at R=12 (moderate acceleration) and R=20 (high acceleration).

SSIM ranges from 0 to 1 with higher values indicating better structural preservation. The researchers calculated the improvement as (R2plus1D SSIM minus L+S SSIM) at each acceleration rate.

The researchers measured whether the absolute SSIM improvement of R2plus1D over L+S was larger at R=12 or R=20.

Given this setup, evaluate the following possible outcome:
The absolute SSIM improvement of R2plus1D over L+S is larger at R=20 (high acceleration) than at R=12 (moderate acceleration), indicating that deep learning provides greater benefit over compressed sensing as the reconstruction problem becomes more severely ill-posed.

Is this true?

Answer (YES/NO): YES